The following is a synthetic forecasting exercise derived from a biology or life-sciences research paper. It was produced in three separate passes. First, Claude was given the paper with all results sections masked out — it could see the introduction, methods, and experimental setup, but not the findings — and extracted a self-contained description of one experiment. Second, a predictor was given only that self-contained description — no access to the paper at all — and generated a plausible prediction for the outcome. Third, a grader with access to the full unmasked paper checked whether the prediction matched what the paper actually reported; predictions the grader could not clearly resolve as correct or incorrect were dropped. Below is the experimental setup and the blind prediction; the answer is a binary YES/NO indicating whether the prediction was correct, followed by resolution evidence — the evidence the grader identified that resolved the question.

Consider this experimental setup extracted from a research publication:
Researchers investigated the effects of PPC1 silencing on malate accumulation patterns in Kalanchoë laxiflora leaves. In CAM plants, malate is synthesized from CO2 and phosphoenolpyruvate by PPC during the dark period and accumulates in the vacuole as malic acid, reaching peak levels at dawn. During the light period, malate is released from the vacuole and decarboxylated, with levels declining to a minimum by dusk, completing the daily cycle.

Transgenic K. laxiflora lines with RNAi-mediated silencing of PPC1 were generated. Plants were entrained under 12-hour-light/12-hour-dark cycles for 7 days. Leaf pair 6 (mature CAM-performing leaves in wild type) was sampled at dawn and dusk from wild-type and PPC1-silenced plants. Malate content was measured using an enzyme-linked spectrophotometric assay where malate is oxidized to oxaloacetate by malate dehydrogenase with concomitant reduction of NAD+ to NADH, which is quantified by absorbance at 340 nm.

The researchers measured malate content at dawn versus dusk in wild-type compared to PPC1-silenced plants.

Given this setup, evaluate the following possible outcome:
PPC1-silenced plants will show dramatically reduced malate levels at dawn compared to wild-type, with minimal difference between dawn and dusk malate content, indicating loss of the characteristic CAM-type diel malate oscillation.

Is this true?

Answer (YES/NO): YES